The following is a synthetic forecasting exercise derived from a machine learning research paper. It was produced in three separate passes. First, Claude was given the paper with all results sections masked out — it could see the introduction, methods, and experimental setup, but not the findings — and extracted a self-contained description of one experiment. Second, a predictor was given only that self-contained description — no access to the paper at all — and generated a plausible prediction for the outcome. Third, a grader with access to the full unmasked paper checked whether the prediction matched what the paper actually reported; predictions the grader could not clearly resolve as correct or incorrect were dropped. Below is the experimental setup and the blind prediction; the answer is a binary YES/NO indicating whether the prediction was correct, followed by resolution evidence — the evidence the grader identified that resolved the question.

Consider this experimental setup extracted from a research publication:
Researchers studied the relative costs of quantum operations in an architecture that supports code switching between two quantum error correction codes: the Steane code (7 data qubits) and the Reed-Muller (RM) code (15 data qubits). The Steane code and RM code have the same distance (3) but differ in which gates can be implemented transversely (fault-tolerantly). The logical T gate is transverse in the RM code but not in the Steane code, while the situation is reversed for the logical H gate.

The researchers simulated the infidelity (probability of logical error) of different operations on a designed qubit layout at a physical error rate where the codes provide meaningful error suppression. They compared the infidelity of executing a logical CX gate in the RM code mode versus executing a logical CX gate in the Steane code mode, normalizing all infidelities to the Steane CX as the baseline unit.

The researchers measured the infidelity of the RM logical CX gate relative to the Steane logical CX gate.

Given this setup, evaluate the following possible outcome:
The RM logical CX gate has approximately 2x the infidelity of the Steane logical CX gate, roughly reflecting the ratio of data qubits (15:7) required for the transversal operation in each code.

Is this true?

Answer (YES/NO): NO